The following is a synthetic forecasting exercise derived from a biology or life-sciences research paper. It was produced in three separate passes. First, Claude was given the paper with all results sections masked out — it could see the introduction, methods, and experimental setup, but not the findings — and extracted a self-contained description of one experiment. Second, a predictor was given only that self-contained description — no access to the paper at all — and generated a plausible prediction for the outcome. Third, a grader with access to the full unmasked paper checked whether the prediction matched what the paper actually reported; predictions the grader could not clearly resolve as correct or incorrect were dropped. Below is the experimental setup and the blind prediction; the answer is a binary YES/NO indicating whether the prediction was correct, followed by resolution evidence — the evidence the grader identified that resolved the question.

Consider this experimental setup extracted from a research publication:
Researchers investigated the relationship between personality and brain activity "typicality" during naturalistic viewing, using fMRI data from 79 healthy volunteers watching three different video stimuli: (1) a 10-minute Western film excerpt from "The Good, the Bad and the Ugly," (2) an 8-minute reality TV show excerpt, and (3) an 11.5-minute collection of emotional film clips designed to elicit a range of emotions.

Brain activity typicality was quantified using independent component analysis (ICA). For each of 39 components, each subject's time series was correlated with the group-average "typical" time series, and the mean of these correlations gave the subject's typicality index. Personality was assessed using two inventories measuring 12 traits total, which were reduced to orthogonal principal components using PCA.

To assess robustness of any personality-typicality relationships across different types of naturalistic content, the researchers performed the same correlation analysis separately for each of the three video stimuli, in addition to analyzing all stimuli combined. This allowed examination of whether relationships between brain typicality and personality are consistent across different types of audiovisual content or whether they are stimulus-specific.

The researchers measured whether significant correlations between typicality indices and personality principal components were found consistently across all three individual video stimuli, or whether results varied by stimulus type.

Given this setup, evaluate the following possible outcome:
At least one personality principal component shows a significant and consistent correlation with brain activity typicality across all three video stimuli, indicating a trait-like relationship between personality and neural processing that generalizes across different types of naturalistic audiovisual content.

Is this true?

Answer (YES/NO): YES